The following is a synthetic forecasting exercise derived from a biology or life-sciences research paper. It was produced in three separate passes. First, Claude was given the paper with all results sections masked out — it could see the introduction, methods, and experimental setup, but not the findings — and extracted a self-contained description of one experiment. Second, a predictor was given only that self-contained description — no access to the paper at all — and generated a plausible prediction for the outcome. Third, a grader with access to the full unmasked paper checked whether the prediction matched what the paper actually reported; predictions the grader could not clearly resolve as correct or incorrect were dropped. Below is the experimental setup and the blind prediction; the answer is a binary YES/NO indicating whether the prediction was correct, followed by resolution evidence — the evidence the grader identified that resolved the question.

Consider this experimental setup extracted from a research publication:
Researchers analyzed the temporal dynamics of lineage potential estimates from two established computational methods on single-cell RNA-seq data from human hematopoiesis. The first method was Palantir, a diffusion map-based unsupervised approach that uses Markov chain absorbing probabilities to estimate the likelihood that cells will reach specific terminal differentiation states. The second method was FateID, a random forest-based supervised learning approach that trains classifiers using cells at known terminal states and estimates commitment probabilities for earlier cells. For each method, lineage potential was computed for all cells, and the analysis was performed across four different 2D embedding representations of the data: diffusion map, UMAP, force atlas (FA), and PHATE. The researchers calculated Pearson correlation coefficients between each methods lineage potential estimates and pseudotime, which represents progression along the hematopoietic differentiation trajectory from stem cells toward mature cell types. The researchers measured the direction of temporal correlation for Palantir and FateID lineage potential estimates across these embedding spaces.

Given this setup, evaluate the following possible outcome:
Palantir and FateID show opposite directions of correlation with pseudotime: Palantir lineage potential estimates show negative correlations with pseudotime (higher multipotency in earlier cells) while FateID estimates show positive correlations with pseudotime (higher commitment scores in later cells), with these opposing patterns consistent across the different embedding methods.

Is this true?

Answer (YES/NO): NO